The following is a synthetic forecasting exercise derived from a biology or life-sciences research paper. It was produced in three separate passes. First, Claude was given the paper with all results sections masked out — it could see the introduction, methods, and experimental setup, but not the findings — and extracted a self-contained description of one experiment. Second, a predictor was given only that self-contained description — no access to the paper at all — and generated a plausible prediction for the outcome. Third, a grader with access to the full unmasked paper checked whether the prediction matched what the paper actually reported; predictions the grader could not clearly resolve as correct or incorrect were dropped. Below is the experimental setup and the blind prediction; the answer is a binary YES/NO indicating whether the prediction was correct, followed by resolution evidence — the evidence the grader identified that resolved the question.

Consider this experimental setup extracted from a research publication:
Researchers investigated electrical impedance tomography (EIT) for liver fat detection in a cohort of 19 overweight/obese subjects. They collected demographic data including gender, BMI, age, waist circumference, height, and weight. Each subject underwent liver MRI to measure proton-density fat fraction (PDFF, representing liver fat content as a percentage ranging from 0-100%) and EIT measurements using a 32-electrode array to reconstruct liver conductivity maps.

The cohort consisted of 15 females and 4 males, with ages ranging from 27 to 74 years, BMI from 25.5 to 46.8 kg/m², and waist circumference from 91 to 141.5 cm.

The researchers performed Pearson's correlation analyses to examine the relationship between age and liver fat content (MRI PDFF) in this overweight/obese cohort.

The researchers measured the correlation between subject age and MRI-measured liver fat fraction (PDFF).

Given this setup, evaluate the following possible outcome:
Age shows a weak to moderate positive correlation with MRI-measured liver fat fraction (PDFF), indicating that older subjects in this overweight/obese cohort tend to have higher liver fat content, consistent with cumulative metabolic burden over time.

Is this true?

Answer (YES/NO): NO